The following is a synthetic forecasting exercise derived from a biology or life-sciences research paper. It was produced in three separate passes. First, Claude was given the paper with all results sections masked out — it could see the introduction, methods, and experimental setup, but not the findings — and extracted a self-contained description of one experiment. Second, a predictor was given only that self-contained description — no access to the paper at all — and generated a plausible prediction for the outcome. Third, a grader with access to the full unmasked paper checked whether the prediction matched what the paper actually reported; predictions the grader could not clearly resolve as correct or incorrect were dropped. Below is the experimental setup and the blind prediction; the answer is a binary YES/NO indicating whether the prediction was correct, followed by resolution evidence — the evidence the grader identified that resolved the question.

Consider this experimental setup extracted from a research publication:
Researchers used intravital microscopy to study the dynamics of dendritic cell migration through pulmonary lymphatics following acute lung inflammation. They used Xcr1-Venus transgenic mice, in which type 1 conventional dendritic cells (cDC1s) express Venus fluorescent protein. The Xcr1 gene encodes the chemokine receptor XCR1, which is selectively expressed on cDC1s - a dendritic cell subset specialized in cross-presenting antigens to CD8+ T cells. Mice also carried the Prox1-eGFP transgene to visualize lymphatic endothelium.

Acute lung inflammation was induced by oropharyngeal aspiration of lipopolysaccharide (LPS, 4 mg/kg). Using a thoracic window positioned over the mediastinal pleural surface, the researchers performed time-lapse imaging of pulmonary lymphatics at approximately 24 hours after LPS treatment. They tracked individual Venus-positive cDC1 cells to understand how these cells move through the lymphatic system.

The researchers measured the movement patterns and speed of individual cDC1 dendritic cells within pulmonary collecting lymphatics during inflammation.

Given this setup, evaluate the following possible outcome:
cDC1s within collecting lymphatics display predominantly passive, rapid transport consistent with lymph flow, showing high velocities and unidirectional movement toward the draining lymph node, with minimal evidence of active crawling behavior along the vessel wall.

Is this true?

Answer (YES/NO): YES